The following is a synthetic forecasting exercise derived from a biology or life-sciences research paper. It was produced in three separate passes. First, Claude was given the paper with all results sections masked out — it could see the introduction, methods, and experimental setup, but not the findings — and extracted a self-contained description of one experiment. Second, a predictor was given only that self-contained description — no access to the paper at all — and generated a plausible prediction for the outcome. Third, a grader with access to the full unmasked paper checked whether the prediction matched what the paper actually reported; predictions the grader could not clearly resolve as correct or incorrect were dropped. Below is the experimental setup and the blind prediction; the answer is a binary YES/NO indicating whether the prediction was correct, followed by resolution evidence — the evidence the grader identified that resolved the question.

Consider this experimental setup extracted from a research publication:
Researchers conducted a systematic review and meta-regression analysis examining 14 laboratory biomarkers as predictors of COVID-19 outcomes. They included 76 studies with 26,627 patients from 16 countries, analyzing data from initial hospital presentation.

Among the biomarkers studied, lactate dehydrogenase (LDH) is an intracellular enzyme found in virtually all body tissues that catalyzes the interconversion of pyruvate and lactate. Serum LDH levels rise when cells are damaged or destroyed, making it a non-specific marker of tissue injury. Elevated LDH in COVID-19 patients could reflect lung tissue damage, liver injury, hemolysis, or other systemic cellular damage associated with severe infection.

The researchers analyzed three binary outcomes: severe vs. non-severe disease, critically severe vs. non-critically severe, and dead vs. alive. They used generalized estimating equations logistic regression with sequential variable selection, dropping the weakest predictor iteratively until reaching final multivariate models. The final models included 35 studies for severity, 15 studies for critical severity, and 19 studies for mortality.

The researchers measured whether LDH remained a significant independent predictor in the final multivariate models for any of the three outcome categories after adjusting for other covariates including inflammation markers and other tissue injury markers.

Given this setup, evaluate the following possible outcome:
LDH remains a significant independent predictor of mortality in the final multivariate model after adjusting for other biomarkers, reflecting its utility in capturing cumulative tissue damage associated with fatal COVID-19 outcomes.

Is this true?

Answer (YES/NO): NO